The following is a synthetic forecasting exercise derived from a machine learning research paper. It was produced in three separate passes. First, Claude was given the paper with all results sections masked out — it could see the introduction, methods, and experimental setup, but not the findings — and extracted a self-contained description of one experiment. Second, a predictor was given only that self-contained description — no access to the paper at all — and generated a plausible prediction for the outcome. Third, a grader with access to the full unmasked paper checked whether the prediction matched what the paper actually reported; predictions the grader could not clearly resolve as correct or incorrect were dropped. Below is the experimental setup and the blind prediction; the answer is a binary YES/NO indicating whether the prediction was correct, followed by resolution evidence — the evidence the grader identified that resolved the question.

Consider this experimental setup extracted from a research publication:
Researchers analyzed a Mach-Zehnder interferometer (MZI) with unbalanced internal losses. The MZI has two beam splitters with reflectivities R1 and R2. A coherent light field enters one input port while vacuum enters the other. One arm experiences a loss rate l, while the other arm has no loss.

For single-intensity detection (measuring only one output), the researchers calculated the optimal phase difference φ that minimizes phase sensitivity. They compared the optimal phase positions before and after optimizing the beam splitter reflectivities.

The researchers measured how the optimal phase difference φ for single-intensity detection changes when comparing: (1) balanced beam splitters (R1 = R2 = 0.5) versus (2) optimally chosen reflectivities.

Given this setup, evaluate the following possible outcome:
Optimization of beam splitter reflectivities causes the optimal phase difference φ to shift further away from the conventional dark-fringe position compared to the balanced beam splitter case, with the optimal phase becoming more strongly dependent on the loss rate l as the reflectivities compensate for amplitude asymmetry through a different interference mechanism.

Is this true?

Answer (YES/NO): NO